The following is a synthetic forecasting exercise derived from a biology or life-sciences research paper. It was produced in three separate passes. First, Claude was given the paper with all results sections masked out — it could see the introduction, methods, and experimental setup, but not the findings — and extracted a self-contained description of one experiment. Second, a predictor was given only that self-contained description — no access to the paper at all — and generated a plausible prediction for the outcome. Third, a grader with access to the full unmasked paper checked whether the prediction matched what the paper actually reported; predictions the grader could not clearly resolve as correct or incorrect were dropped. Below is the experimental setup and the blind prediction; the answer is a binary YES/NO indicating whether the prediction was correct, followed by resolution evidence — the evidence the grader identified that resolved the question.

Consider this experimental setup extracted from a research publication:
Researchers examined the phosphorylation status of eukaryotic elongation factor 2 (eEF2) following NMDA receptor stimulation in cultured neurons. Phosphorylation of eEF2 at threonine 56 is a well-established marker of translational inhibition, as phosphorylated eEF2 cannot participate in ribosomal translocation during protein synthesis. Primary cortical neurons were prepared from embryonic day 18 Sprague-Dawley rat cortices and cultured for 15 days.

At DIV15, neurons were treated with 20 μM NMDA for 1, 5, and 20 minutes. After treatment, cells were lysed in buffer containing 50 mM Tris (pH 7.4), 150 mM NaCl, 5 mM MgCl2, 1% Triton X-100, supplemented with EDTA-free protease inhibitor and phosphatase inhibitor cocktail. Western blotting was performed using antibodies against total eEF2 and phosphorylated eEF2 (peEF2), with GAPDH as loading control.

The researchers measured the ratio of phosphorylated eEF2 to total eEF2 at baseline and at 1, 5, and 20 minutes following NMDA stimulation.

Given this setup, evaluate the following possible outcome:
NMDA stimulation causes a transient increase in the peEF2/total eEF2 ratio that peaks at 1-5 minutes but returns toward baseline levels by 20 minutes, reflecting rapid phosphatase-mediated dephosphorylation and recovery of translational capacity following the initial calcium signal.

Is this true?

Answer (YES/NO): NO